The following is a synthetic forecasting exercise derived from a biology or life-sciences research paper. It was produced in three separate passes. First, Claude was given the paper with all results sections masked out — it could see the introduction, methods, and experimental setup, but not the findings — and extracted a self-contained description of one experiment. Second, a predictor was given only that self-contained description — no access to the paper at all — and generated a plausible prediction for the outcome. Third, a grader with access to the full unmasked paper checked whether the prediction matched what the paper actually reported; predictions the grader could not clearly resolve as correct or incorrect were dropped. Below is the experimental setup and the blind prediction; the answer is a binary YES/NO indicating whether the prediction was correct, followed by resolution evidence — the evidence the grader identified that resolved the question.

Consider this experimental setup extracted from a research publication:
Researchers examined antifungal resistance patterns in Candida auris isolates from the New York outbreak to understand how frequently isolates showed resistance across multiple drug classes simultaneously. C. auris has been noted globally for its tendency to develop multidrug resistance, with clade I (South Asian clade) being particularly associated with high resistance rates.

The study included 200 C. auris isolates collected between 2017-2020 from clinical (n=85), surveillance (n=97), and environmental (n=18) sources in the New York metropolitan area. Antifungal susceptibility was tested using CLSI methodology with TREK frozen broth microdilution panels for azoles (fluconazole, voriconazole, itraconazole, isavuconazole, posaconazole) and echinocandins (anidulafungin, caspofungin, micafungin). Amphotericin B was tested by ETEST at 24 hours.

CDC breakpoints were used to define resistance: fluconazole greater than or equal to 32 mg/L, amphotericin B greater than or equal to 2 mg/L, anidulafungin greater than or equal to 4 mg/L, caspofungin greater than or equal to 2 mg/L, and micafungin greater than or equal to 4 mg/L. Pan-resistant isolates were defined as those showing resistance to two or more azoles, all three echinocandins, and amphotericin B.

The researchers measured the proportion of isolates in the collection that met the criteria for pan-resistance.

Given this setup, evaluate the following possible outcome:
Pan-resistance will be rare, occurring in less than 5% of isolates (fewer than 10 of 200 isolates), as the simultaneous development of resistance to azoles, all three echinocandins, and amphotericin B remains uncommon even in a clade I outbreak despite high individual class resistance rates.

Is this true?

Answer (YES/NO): YES